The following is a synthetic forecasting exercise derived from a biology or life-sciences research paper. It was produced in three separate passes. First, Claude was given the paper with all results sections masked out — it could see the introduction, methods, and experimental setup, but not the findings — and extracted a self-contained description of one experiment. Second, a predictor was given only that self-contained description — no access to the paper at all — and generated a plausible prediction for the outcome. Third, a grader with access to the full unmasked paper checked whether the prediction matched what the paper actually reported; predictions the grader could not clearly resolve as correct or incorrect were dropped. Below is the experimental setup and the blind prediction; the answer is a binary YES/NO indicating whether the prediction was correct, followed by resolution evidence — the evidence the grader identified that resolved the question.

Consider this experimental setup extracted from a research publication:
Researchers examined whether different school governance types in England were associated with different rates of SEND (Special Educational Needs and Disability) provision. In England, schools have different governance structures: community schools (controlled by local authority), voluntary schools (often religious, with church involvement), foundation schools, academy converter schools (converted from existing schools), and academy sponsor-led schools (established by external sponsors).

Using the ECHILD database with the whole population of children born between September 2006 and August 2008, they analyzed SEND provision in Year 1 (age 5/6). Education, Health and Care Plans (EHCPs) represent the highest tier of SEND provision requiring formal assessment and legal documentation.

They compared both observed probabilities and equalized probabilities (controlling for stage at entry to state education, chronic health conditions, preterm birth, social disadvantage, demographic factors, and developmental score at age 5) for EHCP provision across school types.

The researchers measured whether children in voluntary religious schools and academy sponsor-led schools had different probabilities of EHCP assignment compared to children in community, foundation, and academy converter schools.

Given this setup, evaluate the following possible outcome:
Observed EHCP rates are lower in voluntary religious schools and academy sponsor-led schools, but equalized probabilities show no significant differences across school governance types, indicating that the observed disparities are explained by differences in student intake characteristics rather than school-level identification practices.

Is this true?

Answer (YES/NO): NO